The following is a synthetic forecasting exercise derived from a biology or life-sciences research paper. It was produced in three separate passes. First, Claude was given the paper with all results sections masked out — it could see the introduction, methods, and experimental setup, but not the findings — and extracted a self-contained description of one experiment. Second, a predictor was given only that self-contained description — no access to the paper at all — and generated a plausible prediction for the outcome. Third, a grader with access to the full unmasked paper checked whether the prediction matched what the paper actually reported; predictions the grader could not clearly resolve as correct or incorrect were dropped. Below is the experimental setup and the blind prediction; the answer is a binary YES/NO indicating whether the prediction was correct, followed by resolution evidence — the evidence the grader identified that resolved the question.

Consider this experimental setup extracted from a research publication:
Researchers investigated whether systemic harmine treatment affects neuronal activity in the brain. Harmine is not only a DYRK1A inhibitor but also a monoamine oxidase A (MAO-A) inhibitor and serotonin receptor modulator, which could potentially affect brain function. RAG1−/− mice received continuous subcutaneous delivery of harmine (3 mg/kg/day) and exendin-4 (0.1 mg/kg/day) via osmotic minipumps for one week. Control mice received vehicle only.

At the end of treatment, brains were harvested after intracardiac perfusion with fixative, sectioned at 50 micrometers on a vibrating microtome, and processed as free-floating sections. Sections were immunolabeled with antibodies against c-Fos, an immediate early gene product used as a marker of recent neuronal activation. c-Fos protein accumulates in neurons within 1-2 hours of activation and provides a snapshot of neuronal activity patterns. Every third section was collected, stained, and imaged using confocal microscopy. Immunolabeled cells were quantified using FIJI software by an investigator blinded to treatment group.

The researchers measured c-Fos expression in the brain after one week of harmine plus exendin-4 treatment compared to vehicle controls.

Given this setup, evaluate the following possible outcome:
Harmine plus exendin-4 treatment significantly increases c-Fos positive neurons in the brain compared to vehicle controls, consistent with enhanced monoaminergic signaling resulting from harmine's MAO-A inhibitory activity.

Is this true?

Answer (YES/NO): NO